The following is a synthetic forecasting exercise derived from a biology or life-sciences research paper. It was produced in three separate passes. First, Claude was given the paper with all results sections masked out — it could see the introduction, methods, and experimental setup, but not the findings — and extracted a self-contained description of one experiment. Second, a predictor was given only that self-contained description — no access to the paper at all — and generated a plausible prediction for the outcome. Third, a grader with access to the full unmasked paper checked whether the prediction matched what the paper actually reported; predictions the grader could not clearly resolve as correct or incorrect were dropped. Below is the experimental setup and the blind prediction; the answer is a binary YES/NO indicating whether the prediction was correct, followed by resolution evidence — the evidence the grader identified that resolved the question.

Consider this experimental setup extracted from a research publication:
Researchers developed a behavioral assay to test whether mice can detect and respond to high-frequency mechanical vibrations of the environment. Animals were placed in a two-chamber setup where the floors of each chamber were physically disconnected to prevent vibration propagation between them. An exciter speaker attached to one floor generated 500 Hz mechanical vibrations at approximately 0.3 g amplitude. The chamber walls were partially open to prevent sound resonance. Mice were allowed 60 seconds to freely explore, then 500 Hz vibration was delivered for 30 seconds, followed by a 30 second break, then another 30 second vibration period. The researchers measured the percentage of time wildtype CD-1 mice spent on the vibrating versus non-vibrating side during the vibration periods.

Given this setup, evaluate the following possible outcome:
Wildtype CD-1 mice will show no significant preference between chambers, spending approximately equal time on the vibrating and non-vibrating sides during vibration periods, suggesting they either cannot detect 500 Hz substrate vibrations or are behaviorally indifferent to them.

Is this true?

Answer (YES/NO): NO